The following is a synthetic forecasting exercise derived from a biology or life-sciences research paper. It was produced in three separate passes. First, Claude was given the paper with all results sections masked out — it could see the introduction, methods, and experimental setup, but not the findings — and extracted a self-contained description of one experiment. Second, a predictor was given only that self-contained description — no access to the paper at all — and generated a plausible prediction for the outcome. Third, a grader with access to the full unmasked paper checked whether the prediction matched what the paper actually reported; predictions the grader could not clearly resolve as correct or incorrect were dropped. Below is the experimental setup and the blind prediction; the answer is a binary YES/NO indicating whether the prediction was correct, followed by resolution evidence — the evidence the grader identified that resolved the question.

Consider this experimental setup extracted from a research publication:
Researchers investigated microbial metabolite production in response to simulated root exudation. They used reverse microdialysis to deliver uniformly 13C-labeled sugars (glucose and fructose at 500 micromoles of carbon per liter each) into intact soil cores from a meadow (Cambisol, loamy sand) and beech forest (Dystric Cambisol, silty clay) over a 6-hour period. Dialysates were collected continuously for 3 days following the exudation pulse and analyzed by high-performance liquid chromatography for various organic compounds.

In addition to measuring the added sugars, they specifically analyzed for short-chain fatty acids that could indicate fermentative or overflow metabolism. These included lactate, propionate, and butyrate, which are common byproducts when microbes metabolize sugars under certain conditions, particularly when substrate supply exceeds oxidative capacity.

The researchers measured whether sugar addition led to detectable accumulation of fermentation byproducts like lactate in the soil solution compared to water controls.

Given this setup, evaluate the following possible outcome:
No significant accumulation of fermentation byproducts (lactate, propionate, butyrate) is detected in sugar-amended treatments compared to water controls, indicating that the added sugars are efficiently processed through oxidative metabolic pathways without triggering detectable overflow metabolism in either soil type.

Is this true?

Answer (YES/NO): YES